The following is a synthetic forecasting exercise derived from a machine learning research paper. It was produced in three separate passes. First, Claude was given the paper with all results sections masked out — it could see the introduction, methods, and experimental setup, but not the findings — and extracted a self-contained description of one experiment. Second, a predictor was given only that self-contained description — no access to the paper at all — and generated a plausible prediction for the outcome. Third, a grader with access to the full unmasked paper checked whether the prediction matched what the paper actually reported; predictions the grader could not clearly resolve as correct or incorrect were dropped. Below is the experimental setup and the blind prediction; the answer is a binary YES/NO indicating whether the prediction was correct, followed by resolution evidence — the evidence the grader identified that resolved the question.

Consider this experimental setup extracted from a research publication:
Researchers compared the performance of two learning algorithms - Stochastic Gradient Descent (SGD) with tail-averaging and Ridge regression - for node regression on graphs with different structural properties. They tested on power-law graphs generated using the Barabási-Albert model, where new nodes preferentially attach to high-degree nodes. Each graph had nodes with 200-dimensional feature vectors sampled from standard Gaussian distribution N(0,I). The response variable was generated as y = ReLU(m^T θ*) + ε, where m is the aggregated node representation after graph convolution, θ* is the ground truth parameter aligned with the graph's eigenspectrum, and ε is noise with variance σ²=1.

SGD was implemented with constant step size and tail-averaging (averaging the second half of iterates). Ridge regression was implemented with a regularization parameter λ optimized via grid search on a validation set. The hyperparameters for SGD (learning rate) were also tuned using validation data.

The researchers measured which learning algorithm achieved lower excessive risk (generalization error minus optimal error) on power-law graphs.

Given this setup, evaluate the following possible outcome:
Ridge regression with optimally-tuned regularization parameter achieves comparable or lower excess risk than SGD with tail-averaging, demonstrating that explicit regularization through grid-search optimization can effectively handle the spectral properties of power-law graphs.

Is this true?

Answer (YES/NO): NO